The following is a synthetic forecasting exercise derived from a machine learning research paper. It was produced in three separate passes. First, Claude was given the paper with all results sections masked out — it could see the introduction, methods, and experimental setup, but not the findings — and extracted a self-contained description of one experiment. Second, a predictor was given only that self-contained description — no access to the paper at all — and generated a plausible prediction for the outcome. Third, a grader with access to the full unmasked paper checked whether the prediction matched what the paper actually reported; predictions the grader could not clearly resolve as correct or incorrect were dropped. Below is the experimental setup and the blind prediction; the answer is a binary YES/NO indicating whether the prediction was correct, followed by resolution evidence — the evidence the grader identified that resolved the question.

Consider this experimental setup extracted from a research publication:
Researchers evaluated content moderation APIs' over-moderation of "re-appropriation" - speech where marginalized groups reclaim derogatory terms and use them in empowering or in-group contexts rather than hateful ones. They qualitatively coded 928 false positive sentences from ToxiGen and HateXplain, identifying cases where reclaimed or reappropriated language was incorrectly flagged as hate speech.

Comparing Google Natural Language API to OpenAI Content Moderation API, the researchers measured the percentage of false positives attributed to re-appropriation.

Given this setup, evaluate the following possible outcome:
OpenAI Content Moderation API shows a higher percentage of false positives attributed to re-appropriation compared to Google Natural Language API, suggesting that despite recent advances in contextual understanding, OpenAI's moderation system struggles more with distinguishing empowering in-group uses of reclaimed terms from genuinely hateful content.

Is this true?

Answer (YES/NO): YES